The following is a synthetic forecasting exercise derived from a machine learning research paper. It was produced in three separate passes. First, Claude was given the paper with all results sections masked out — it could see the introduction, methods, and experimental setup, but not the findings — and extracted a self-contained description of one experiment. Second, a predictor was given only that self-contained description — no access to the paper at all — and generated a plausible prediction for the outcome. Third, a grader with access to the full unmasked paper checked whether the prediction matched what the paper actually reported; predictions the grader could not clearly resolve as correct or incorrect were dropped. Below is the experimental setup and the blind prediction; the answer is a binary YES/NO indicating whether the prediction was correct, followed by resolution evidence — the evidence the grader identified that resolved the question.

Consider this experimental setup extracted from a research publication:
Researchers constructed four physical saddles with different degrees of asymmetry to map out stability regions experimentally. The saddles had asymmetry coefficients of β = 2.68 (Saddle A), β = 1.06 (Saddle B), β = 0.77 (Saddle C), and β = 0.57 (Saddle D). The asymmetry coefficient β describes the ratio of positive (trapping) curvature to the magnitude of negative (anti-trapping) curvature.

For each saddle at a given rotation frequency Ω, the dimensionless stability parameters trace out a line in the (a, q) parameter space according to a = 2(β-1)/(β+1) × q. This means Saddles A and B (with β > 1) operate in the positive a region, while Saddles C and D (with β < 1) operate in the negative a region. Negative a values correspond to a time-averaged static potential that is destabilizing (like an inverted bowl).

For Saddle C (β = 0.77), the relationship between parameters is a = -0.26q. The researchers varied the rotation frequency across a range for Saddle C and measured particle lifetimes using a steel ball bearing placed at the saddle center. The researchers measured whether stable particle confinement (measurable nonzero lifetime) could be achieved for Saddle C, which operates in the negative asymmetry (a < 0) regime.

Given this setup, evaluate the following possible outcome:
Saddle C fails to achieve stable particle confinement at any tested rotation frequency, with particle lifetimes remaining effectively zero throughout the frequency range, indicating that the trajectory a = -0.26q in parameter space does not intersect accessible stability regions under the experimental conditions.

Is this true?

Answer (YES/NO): NO